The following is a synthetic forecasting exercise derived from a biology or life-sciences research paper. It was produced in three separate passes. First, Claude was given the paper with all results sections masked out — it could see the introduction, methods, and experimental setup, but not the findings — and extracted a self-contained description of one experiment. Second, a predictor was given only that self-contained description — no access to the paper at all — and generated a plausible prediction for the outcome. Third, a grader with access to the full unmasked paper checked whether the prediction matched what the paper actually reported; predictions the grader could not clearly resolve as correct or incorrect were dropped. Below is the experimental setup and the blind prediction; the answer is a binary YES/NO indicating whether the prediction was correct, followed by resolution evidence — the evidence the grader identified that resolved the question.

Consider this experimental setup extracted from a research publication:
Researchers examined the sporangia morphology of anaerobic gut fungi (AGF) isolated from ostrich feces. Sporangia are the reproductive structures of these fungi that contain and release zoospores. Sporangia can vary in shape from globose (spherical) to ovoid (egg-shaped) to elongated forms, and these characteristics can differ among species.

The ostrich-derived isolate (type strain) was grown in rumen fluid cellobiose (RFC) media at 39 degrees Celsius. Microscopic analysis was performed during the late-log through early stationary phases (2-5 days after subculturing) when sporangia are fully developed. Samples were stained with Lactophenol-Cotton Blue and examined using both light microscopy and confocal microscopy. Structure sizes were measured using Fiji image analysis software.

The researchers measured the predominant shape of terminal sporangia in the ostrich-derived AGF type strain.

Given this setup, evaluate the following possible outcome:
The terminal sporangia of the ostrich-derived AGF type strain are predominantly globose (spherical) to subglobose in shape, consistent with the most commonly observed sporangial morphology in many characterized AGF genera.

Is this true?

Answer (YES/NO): YES